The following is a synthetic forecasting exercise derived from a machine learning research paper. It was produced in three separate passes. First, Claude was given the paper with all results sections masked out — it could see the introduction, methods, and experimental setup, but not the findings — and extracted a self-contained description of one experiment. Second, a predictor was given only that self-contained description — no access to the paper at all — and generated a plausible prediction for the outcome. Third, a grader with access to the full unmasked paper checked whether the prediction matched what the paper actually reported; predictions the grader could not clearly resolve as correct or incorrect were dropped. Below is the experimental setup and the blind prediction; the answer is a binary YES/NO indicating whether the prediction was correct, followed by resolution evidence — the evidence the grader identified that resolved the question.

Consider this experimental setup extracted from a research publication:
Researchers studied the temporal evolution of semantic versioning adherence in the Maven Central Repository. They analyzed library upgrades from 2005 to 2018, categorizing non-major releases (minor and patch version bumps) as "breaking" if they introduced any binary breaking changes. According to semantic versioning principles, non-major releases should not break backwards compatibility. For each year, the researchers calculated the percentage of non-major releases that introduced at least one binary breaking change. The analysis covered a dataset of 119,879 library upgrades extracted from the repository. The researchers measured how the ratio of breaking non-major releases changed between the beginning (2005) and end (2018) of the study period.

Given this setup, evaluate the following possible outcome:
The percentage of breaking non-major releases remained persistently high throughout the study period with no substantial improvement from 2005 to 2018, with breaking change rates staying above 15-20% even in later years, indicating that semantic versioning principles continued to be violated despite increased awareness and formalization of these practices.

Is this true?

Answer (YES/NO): NO